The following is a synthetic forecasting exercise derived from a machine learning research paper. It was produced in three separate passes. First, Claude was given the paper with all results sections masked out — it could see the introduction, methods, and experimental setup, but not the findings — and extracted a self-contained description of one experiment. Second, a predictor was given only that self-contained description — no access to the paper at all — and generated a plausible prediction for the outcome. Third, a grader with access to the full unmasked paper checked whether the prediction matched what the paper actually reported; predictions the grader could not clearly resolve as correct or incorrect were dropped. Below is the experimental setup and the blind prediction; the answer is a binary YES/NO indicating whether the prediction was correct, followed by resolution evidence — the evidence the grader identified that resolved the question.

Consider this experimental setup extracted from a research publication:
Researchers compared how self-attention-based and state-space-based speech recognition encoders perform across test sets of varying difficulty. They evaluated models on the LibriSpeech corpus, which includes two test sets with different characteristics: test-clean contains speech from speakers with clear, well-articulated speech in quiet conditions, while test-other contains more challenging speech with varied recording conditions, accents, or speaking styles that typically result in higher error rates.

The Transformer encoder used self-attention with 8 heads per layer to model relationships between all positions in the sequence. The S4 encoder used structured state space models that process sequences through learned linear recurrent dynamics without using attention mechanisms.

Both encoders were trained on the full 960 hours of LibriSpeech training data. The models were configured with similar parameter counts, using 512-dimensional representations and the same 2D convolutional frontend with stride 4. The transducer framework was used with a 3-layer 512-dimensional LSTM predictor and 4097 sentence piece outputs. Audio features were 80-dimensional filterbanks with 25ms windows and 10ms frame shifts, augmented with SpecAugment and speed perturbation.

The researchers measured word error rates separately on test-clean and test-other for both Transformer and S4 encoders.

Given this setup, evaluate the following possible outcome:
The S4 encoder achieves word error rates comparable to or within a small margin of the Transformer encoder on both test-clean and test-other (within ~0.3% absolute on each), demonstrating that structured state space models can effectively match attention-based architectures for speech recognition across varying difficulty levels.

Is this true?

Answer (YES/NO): NO